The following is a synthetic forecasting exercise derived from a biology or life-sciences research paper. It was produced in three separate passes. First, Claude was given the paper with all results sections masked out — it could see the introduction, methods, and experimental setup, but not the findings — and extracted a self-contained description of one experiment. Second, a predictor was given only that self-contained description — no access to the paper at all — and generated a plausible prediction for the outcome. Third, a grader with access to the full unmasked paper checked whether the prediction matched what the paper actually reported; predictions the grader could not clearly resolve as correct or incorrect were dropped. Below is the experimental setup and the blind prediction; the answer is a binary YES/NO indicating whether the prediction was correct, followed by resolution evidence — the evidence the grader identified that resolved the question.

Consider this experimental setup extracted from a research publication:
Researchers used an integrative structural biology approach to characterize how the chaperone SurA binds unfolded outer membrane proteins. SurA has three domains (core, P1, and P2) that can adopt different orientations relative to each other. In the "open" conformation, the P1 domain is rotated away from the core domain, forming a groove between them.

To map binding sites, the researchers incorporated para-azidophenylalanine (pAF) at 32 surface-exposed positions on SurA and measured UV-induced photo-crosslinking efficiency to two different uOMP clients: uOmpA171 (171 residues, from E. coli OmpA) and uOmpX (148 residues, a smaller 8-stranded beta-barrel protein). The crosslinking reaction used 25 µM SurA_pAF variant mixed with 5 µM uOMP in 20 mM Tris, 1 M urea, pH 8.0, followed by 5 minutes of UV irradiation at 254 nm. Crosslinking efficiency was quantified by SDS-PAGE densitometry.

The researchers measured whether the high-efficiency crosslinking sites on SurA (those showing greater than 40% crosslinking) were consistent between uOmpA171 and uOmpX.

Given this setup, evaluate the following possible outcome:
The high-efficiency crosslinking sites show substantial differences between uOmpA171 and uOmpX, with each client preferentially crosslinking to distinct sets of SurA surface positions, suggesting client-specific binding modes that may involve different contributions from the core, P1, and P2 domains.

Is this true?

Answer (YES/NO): NO